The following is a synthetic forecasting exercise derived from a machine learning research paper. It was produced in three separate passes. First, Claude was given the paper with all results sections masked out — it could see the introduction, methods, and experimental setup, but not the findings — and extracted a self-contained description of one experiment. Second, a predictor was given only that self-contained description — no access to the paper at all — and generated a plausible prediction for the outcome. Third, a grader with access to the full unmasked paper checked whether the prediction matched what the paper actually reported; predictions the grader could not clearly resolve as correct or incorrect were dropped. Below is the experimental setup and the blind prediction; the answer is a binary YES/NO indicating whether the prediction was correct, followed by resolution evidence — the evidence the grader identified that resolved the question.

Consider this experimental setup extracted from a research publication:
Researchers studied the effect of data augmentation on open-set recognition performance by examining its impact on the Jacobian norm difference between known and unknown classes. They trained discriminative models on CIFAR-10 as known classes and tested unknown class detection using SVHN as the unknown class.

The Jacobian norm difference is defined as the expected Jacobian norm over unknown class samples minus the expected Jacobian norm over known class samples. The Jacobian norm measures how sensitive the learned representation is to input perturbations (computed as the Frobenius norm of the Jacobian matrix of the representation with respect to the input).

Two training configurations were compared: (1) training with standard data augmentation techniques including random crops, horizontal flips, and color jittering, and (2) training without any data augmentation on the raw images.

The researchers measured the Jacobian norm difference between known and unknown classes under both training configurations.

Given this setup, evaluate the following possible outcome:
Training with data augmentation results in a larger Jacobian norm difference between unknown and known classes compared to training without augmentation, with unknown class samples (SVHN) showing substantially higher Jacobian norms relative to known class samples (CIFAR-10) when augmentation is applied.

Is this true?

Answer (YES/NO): YES